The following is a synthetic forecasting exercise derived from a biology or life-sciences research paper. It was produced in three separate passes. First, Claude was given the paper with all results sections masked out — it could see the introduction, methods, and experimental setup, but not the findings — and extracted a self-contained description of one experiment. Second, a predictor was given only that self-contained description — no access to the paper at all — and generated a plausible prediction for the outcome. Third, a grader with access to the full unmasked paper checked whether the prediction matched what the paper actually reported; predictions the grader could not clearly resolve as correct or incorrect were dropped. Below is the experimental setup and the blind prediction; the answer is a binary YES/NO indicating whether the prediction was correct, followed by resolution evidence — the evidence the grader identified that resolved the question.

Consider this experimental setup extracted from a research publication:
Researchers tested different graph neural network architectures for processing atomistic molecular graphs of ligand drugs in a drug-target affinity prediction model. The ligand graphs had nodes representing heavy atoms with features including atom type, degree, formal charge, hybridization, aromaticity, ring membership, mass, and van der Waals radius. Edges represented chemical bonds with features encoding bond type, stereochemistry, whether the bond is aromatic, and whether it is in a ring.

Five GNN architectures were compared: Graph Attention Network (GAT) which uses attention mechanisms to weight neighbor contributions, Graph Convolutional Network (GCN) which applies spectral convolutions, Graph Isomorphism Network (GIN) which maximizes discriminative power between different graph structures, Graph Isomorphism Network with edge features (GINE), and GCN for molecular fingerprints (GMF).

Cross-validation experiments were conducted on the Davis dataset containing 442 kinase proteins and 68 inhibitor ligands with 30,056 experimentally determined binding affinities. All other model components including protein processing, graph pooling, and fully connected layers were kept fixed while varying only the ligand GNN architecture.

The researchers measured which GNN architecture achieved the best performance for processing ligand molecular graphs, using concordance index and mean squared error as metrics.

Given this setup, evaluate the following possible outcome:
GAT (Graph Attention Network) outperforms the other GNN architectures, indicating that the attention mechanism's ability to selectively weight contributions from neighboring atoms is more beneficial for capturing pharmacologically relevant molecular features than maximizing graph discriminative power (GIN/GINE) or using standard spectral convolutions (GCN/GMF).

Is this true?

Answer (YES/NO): NO